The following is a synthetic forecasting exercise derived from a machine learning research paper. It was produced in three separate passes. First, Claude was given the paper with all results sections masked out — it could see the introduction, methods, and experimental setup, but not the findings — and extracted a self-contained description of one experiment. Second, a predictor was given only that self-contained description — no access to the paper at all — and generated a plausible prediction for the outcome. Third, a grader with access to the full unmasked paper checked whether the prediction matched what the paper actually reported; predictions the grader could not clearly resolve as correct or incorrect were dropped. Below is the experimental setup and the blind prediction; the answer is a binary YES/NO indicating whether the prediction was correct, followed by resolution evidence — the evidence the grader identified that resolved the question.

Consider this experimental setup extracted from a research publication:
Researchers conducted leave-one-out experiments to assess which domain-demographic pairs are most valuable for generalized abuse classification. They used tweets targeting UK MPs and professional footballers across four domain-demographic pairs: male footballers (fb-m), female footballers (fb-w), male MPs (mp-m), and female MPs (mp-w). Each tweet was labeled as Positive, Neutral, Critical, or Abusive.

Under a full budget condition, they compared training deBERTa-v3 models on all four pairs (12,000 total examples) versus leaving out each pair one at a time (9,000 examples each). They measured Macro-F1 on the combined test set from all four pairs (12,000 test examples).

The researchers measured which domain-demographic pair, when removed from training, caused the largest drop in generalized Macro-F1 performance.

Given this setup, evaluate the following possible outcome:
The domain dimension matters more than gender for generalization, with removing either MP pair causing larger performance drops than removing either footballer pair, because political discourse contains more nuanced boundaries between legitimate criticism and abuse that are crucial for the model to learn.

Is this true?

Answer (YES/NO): NO